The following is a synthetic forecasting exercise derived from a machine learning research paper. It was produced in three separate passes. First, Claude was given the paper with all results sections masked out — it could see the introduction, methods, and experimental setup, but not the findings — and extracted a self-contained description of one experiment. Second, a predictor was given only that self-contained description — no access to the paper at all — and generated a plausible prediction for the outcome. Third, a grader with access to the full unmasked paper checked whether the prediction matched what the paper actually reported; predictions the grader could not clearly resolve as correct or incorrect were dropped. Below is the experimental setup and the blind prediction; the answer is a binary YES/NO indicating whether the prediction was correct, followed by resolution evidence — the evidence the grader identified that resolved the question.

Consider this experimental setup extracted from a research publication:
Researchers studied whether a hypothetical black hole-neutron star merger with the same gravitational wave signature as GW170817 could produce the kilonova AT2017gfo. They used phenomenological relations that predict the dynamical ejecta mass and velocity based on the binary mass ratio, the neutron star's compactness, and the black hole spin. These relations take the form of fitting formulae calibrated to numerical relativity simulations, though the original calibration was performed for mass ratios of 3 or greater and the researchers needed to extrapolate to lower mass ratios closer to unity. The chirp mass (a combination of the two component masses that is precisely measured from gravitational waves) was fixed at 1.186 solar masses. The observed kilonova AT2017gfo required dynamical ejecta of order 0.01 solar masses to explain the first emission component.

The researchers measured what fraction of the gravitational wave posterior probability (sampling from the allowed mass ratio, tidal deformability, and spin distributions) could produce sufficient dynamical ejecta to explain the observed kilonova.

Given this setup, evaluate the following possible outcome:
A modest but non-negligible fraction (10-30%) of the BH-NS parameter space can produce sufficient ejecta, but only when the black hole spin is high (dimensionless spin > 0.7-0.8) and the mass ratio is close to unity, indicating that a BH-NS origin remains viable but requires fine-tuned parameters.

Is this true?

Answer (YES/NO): NO